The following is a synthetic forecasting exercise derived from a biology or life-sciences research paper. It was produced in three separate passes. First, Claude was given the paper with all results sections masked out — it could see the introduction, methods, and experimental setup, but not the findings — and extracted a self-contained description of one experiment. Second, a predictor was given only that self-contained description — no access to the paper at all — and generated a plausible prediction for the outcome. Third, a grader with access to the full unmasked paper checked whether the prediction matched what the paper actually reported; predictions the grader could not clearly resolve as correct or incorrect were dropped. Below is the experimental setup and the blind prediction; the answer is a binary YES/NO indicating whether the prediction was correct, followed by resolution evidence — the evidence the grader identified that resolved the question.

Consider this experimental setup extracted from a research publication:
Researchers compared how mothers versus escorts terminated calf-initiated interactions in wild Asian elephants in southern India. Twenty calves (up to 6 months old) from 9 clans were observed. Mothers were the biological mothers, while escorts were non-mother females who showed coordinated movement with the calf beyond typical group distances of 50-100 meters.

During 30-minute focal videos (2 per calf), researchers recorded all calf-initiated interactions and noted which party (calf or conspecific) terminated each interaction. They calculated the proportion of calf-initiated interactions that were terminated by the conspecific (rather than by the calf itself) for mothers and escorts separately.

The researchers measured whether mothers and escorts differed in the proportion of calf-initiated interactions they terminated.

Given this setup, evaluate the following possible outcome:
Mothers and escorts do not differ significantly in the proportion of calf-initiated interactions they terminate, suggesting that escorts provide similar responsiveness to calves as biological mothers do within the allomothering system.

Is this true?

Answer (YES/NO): YES